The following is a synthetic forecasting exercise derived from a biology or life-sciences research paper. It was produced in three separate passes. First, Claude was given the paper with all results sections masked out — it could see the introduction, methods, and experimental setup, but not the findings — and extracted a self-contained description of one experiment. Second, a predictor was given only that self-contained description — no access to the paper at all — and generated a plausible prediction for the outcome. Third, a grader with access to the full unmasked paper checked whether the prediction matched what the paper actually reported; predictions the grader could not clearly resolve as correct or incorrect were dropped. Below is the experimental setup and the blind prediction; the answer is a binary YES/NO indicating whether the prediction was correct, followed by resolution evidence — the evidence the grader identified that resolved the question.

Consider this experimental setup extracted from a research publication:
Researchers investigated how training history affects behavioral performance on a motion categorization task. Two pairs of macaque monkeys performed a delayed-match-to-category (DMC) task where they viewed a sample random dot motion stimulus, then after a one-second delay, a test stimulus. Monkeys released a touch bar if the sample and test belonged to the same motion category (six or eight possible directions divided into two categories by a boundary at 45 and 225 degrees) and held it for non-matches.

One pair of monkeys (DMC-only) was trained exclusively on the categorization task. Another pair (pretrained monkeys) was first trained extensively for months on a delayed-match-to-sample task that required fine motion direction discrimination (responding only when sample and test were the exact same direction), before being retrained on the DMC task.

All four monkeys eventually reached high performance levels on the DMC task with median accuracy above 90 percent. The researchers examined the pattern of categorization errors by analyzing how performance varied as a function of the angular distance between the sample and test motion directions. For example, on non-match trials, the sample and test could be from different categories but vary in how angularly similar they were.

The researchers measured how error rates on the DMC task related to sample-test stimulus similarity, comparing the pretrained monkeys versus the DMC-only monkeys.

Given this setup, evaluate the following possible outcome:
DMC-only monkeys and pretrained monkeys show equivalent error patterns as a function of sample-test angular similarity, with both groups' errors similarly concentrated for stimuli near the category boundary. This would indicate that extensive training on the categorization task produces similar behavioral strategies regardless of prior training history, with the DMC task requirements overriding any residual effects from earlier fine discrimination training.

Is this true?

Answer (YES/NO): NO